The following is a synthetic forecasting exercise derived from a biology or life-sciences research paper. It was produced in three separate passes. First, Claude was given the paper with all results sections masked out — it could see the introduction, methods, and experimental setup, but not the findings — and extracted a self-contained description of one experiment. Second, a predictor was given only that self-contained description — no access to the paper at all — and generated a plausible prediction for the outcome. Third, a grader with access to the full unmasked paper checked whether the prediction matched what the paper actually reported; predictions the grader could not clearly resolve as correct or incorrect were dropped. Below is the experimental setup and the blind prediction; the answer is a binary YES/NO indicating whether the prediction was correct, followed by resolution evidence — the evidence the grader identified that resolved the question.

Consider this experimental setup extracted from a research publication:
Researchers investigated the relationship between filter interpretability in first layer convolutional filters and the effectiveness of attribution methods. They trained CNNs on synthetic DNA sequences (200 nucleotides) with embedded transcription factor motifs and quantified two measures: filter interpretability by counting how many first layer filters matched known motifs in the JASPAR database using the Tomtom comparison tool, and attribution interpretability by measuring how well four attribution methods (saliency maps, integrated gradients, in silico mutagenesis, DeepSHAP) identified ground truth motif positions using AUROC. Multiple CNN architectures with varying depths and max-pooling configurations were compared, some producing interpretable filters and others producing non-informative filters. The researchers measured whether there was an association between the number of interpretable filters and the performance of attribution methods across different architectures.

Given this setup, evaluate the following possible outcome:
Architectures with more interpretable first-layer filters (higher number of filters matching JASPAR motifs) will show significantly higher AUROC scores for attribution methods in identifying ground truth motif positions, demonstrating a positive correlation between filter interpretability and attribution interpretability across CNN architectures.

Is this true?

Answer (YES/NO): YES